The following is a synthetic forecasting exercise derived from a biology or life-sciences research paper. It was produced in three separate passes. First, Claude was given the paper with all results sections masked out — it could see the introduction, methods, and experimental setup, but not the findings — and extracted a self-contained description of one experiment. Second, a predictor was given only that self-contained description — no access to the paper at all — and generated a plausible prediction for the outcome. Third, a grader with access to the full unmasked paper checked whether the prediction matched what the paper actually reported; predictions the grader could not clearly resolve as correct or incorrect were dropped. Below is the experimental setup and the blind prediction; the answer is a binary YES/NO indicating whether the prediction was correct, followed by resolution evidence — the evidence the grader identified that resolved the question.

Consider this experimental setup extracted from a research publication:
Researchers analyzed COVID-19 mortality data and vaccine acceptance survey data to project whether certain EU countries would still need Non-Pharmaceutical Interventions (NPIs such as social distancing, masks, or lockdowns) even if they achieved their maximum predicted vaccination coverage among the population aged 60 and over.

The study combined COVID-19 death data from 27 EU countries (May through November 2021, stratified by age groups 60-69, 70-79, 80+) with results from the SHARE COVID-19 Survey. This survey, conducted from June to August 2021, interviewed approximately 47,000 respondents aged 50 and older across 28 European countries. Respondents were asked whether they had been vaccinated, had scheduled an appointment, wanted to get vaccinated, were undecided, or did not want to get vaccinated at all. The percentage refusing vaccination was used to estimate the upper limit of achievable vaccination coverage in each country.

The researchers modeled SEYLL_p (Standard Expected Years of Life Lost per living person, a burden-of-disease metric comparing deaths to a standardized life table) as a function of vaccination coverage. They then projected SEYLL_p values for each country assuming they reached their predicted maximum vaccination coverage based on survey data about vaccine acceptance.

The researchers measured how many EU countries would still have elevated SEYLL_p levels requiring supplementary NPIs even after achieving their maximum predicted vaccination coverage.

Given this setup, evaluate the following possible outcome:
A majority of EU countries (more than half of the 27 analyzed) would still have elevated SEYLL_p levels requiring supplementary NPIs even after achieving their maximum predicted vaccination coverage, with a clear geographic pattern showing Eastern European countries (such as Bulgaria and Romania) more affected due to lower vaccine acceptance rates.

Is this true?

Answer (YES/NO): NO